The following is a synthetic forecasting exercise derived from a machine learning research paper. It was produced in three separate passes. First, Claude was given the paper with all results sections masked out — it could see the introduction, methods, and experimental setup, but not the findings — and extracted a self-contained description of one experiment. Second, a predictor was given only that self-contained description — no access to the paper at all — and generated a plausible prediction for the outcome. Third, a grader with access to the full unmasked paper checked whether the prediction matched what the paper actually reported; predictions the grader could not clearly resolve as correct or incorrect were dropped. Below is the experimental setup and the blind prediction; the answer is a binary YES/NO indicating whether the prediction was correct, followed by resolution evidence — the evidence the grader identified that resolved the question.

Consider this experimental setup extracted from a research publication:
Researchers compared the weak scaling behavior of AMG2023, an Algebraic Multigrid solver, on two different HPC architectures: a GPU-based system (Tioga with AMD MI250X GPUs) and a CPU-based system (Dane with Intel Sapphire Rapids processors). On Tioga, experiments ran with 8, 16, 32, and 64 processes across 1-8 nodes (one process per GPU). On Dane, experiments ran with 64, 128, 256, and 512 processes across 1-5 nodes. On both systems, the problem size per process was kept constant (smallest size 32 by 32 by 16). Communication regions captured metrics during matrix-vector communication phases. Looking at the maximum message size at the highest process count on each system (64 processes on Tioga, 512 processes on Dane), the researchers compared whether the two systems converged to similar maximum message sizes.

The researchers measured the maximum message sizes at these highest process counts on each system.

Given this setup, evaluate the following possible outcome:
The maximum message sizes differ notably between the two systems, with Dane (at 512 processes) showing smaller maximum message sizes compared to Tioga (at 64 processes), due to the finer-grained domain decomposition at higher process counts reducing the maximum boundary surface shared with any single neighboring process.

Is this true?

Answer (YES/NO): NO